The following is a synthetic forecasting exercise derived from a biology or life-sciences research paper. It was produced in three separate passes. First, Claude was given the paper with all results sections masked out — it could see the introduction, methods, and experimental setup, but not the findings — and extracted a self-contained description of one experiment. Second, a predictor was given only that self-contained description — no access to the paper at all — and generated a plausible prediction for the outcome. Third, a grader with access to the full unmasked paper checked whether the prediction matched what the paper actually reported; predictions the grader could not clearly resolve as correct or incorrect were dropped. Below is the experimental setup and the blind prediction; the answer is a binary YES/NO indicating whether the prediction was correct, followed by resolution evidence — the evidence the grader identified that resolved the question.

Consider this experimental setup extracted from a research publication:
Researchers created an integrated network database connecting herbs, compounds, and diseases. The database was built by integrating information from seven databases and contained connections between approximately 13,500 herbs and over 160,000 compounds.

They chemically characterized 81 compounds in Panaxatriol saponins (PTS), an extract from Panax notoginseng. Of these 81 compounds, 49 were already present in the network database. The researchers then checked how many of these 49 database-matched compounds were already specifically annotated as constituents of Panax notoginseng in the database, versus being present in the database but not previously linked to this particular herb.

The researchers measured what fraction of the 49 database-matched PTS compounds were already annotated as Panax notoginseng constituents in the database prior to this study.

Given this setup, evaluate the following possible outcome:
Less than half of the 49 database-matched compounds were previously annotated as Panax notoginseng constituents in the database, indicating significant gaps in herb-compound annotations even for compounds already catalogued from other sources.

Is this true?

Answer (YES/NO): YES